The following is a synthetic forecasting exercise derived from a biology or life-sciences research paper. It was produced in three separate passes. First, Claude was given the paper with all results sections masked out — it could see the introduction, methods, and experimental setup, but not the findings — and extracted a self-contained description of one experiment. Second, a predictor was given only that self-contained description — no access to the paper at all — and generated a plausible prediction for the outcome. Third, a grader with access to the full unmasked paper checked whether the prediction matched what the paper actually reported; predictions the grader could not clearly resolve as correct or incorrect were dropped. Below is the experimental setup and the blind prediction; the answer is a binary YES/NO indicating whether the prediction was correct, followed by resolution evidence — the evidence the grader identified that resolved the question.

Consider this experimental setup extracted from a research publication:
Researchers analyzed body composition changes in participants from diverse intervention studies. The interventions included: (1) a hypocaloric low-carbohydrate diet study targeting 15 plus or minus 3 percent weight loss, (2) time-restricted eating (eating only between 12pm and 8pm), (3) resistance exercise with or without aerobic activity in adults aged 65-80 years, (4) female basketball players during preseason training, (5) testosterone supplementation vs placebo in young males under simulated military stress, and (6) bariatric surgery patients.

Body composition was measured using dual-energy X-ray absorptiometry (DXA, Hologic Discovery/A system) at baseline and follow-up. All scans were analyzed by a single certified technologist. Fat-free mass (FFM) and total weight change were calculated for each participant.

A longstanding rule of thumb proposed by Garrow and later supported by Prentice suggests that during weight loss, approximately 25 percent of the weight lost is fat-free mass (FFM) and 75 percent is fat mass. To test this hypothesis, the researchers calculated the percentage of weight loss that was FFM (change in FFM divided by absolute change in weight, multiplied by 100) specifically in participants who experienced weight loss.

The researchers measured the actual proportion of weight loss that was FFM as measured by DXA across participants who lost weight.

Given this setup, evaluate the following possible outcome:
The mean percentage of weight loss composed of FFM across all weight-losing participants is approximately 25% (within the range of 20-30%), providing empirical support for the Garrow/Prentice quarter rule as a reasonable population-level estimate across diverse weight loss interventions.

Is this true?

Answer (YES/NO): NO